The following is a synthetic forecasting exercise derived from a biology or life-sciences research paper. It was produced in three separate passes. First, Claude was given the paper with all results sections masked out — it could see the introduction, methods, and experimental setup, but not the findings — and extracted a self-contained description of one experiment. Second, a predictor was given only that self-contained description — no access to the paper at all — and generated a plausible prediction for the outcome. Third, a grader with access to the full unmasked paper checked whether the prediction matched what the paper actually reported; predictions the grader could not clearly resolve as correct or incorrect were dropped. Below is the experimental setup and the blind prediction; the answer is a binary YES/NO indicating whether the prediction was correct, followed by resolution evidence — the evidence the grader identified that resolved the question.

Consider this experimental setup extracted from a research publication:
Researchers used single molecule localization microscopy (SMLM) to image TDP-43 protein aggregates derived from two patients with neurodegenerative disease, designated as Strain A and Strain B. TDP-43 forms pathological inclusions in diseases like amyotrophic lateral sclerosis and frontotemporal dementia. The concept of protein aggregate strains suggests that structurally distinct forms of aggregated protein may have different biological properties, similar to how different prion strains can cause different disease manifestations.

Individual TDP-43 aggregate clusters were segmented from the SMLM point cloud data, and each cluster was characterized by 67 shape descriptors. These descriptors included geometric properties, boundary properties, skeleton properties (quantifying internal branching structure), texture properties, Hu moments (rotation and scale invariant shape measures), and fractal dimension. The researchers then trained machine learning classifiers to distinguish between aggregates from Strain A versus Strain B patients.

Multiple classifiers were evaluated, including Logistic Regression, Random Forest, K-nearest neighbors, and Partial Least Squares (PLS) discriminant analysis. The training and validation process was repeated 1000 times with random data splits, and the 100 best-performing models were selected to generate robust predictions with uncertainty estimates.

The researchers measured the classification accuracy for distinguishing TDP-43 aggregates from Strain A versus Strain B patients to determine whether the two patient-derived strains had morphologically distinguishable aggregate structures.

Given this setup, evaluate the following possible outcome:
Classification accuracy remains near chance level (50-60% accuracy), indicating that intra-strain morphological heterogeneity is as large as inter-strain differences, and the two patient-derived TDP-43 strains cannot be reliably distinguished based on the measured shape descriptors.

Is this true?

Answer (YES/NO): NO